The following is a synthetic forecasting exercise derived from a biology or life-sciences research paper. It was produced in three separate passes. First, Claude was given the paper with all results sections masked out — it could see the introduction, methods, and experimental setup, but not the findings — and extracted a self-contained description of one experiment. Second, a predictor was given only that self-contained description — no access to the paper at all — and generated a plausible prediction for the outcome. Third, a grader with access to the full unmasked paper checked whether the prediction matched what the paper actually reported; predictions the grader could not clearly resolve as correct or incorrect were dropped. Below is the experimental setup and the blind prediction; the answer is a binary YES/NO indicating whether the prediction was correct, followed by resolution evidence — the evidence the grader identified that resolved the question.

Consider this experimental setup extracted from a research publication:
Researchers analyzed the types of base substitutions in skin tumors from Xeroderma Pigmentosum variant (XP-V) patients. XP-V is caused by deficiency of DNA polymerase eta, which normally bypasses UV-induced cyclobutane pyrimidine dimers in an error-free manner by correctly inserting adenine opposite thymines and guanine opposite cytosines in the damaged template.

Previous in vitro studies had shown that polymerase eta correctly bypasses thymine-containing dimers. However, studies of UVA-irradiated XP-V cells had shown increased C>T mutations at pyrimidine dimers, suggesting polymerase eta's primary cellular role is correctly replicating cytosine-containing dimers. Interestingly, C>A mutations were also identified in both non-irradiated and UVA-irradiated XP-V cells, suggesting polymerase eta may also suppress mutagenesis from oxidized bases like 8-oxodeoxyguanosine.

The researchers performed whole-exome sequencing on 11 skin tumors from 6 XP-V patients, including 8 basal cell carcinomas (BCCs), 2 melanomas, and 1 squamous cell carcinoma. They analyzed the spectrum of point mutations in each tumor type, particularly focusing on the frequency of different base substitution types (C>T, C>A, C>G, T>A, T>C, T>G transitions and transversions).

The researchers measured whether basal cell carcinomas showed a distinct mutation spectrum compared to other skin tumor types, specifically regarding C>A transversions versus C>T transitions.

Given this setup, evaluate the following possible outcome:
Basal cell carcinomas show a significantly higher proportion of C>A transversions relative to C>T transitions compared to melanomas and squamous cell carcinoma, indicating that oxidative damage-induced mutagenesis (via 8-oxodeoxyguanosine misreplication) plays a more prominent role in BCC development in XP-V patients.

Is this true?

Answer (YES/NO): NO